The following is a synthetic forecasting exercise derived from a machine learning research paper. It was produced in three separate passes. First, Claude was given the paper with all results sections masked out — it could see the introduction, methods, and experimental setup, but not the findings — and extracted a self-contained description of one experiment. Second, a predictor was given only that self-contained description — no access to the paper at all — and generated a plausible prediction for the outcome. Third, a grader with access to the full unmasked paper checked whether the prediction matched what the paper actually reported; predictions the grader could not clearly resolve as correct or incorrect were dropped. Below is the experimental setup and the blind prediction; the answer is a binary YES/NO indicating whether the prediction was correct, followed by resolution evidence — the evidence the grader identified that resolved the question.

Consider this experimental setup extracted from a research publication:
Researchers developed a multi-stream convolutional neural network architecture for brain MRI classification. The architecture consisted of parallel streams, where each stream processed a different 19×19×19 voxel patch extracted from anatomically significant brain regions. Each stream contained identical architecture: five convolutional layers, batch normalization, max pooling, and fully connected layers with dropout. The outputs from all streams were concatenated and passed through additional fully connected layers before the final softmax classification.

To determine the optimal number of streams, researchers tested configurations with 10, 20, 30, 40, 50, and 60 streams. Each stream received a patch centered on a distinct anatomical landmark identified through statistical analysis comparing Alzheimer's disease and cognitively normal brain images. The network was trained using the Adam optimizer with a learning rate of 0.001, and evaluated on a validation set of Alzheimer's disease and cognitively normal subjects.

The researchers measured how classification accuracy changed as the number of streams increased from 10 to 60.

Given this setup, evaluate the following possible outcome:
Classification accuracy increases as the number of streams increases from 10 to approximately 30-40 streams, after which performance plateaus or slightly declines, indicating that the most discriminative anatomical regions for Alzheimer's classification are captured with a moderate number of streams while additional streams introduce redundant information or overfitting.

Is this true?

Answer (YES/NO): NO